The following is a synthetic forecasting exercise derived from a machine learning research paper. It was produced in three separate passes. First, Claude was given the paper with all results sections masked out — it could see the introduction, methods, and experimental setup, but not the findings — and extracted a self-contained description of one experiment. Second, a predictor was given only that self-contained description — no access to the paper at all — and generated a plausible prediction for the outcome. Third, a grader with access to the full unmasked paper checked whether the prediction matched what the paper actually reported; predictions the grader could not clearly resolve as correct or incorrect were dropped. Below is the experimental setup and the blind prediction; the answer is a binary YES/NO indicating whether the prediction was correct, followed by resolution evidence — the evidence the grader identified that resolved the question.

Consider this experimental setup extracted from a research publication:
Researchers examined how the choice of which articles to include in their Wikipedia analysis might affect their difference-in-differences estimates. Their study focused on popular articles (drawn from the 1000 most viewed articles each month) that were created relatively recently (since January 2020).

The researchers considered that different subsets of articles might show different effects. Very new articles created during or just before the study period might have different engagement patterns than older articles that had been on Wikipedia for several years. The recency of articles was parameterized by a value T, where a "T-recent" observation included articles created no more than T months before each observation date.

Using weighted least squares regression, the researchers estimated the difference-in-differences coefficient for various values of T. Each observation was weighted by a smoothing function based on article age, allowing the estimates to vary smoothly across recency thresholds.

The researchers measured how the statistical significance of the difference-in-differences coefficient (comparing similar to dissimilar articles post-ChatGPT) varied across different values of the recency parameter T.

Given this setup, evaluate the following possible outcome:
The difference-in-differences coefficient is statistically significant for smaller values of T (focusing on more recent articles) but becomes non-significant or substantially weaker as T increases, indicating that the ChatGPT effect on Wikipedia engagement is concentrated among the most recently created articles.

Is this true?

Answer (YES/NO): NO